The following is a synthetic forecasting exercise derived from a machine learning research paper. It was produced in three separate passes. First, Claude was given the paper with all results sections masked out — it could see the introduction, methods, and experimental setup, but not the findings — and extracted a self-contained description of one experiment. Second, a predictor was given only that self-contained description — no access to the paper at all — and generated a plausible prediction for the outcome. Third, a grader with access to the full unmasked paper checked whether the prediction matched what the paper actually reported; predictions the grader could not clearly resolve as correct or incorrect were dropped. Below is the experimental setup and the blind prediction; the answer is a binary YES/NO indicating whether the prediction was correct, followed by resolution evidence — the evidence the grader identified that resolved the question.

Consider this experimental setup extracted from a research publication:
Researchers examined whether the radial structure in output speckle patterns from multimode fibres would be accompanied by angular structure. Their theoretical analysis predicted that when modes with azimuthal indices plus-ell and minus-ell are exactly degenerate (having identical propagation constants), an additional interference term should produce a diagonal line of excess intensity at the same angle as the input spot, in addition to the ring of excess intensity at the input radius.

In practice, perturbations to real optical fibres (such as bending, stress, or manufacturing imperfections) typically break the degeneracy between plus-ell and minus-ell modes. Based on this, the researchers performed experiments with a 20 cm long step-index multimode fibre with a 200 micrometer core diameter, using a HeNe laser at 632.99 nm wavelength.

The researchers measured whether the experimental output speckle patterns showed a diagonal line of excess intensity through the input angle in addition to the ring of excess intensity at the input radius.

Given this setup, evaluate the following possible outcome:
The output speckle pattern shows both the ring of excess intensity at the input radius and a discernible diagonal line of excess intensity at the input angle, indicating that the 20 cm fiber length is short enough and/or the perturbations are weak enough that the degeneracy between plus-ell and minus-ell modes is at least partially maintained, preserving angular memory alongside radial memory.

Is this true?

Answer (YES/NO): NO